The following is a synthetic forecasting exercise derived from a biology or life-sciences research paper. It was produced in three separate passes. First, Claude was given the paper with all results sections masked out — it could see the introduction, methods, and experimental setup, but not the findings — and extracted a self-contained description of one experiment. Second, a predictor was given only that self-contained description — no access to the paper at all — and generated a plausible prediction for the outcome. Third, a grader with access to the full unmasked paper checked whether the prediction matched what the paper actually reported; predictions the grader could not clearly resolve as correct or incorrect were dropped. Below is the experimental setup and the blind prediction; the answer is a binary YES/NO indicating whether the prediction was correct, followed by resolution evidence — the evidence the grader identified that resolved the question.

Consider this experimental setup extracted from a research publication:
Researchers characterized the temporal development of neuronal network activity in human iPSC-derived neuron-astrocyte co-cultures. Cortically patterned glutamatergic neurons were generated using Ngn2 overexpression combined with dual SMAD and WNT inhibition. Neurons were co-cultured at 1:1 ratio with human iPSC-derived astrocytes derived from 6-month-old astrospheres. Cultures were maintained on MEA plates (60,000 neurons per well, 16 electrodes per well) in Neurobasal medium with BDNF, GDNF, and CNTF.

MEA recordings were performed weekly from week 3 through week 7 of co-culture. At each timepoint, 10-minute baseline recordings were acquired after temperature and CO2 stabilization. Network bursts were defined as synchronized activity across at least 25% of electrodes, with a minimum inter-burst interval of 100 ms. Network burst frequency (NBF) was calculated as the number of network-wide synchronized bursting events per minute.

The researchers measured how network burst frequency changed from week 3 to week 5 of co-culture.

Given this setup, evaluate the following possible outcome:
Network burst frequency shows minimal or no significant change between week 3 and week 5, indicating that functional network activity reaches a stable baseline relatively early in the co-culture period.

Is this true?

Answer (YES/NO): NO